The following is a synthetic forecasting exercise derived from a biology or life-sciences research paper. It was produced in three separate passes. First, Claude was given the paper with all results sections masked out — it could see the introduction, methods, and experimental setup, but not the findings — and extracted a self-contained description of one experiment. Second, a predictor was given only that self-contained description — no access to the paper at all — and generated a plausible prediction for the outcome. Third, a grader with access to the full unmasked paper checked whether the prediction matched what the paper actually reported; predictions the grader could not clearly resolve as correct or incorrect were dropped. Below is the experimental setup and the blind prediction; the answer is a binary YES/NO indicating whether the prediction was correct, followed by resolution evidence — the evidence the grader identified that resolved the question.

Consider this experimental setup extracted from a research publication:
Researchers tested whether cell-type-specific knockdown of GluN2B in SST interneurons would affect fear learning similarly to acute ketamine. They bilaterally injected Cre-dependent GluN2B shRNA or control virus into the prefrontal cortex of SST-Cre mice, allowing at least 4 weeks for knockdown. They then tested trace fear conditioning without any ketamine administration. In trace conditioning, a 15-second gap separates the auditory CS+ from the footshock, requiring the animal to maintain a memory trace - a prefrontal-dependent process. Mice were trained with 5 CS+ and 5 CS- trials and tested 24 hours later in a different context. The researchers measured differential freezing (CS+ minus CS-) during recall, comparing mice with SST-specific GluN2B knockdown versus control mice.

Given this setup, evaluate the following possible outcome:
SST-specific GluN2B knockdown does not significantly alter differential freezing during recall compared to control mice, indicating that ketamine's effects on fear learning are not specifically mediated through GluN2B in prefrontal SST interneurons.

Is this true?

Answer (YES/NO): NO